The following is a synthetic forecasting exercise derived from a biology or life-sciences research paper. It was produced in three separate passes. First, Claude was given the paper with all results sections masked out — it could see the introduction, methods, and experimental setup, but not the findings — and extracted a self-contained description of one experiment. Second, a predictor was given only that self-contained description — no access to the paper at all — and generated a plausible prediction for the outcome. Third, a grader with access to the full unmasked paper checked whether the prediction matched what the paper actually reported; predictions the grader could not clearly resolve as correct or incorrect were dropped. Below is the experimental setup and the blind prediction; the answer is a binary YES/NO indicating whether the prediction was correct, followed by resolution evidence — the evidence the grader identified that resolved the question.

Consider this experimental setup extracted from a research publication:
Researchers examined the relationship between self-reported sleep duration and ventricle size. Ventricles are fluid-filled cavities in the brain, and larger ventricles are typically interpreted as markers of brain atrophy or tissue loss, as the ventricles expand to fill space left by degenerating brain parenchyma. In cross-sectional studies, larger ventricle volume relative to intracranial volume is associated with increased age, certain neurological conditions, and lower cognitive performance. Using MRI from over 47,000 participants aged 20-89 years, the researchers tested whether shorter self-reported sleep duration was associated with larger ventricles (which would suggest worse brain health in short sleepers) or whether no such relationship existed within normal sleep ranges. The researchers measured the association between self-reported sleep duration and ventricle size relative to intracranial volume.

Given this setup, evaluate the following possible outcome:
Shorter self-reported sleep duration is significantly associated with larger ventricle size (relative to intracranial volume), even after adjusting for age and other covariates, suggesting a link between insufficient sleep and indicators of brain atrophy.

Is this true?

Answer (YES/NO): NO